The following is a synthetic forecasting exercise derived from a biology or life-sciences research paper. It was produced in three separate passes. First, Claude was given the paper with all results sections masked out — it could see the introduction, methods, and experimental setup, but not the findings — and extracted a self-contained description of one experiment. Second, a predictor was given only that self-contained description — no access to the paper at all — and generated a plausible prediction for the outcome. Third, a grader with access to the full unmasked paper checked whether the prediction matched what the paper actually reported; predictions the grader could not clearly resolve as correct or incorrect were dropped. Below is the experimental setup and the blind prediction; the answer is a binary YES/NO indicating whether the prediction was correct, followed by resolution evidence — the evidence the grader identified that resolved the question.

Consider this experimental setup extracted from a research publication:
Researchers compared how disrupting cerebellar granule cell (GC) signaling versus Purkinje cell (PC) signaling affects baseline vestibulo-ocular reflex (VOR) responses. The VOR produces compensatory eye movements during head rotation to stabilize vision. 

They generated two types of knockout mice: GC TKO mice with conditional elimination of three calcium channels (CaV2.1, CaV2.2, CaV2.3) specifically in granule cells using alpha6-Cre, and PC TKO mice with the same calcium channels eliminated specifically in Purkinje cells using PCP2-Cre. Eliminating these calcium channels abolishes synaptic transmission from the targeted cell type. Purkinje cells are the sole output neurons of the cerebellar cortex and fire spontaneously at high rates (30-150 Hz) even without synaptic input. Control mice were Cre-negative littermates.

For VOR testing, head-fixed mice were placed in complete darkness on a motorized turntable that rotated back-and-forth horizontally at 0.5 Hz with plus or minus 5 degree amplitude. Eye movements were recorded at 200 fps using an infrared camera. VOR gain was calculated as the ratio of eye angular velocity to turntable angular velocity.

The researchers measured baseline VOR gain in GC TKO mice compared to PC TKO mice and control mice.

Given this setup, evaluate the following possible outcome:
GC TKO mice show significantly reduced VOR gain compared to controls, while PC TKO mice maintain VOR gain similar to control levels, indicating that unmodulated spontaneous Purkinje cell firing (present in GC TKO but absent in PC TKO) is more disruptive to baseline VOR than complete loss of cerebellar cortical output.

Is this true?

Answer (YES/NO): NO